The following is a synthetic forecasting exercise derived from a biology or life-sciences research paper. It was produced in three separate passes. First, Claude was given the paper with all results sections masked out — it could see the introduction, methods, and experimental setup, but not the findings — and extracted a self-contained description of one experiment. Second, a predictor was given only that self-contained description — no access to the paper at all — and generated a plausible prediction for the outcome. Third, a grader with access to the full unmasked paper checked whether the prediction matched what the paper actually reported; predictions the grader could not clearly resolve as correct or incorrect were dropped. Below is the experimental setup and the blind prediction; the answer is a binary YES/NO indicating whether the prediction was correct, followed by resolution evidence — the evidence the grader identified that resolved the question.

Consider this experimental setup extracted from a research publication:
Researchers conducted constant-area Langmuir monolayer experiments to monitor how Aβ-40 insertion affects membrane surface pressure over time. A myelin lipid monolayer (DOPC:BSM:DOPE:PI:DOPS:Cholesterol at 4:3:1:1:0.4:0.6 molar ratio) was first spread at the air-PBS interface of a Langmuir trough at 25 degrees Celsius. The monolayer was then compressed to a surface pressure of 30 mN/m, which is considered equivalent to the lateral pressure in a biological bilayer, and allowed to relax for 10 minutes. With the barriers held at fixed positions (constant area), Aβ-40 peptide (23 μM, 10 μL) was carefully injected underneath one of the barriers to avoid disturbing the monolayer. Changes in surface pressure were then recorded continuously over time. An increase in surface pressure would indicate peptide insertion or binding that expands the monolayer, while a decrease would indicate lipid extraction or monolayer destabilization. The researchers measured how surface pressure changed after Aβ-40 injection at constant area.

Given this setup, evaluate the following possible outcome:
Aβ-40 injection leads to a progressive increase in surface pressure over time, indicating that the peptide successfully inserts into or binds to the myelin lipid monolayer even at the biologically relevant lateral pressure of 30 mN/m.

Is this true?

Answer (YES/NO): NO